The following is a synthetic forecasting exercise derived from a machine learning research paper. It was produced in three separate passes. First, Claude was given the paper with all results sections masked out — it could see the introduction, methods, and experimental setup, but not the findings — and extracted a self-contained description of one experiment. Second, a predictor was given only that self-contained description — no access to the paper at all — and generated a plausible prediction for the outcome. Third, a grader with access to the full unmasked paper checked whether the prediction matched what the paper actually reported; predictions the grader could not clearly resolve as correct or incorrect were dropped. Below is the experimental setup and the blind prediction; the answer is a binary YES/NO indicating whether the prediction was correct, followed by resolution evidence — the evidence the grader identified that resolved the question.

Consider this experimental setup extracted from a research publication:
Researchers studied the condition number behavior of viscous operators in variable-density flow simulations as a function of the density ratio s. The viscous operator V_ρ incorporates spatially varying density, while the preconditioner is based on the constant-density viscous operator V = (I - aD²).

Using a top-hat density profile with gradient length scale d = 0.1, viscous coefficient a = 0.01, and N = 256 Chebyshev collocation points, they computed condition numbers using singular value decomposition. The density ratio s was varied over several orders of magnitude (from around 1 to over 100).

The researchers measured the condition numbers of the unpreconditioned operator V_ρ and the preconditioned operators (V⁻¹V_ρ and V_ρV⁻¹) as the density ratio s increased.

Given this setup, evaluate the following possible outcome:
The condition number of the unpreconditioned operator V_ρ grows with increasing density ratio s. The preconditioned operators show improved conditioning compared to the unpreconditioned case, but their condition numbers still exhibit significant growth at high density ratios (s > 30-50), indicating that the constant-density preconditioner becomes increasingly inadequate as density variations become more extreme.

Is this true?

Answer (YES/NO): NO